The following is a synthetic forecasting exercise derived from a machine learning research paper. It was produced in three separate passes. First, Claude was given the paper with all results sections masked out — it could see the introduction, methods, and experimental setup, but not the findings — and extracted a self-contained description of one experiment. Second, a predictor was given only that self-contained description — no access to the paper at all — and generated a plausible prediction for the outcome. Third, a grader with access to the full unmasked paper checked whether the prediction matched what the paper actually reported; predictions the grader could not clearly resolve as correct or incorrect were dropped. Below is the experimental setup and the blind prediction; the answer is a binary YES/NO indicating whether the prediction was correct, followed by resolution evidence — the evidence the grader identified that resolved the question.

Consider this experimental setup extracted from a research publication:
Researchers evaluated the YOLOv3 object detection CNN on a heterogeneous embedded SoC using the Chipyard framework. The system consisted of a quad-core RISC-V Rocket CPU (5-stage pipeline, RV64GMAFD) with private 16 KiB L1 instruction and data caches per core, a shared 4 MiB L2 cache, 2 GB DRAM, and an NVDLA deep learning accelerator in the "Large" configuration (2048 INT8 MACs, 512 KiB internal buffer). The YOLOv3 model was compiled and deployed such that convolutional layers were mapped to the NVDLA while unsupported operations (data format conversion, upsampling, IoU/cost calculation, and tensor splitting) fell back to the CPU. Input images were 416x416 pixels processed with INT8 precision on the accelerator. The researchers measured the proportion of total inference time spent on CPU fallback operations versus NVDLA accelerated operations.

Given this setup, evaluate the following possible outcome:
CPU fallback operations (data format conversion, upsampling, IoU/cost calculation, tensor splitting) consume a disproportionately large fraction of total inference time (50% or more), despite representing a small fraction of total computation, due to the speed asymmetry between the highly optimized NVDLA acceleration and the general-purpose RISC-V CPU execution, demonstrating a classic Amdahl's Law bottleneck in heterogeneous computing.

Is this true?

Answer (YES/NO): NO